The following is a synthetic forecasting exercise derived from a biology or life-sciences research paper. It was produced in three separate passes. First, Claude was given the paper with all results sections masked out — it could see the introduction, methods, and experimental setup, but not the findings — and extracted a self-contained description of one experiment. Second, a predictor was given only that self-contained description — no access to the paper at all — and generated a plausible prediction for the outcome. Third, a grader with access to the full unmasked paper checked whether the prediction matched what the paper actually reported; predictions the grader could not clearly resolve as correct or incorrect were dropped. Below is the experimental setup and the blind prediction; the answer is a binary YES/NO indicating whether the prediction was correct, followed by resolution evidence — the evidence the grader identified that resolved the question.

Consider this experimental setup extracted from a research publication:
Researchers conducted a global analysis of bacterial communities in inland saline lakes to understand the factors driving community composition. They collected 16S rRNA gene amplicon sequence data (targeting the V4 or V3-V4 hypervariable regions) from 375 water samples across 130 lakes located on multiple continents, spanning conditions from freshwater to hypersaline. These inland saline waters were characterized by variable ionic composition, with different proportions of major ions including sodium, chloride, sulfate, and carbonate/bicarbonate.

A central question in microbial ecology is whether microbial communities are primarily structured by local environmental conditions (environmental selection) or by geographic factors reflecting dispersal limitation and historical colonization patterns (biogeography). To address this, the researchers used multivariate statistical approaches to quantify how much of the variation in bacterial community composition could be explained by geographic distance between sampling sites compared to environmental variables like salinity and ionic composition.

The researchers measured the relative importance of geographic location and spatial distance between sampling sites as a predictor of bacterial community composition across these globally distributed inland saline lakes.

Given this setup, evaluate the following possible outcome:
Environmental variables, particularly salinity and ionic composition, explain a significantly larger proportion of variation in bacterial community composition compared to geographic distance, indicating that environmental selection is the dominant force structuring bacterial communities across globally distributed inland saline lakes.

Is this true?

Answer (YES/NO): YES